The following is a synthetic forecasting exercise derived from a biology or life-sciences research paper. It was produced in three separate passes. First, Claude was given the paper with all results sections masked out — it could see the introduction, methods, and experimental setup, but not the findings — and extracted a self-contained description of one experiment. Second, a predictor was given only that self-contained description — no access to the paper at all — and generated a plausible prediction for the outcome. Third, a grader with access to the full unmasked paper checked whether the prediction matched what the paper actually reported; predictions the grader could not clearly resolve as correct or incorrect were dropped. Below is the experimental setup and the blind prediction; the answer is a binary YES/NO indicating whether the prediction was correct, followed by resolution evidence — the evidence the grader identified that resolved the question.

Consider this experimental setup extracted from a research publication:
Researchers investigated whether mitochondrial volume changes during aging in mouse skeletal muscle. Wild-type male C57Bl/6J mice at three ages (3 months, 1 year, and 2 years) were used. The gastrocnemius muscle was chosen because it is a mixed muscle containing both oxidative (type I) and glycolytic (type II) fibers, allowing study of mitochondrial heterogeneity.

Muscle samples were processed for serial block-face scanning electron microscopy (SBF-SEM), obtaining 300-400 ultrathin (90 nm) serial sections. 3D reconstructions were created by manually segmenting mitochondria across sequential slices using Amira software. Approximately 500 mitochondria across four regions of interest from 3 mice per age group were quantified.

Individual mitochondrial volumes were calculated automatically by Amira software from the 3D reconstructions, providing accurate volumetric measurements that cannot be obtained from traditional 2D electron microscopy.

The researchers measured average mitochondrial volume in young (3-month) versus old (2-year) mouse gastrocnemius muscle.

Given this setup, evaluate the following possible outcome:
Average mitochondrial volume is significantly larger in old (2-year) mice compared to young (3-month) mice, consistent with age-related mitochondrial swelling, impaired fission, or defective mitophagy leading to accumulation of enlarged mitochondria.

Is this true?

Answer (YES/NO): NO